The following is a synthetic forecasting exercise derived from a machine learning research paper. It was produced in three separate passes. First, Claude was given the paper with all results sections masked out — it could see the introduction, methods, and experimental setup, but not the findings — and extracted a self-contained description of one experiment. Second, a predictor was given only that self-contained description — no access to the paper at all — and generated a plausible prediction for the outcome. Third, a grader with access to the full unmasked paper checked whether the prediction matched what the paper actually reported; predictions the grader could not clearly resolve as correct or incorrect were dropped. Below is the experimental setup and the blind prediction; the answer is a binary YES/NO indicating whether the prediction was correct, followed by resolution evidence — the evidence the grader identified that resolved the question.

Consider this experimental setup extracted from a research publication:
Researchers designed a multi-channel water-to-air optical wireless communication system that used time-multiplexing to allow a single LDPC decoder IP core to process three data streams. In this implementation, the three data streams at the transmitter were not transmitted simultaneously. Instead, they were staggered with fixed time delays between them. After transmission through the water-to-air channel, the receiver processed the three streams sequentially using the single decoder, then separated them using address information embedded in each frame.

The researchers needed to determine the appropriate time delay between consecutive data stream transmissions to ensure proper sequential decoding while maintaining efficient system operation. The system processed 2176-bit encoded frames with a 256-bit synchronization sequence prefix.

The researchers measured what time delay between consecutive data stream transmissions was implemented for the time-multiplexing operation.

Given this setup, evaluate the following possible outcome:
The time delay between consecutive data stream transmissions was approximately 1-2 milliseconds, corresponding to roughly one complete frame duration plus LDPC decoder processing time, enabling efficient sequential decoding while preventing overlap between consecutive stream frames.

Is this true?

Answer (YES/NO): NO